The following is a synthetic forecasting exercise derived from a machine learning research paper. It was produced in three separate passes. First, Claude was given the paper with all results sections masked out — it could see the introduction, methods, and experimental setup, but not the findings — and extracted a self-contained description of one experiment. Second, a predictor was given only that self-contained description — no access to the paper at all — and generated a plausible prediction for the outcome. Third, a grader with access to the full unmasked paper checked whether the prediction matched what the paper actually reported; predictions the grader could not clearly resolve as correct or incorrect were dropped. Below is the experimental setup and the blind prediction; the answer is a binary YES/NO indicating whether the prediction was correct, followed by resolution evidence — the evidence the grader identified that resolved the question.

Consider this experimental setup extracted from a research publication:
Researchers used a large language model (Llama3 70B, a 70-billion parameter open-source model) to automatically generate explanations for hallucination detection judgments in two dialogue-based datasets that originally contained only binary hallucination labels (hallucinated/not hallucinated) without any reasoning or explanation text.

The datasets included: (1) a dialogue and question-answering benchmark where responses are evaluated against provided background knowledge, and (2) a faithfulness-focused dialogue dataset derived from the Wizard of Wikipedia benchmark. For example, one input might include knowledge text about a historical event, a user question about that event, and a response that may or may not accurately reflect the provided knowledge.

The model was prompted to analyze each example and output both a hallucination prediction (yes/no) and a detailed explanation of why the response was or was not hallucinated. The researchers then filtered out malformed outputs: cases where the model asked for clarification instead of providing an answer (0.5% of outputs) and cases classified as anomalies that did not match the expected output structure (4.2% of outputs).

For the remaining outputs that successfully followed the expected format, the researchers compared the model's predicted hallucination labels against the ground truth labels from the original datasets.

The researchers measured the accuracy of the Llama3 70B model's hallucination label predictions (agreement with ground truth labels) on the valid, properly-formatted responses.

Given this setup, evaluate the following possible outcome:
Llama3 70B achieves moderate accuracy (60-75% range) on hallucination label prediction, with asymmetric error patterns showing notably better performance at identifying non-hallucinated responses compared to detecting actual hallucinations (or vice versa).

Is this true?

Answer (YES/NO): NO